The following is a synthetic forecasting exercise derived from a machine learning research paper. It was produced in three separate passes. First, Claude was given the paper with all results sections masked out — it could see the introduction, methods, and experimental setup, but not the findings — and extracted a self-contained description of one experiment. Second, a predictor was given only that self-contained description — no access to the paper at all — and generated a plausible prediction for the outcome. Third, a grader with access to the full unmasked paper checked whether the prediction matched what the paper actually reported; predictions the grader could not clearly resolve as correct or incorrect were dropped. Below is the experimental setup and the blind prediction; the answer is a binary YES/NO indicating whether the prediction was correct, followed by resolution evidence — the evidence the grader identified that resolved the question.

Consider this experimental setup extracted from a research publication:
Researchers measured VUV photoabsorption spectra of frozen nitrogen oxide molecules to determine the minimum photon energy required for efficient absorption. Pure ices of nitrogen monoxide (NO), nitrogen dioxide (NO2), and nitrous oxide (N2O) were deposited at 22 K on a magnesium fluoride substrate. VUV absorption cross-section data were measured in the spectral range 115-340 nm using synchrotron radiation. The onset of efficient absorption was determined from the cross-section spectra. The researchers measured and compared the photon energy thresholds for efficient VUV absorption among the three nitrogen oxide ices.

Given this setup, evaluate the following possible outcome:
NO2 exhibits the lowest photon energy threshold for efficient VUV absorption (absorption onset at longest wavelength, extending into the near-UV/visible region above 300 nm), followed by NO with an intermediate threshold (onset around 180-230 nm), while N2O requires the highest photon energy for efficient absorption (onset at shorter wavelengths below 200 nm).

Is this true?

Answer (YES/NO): NO